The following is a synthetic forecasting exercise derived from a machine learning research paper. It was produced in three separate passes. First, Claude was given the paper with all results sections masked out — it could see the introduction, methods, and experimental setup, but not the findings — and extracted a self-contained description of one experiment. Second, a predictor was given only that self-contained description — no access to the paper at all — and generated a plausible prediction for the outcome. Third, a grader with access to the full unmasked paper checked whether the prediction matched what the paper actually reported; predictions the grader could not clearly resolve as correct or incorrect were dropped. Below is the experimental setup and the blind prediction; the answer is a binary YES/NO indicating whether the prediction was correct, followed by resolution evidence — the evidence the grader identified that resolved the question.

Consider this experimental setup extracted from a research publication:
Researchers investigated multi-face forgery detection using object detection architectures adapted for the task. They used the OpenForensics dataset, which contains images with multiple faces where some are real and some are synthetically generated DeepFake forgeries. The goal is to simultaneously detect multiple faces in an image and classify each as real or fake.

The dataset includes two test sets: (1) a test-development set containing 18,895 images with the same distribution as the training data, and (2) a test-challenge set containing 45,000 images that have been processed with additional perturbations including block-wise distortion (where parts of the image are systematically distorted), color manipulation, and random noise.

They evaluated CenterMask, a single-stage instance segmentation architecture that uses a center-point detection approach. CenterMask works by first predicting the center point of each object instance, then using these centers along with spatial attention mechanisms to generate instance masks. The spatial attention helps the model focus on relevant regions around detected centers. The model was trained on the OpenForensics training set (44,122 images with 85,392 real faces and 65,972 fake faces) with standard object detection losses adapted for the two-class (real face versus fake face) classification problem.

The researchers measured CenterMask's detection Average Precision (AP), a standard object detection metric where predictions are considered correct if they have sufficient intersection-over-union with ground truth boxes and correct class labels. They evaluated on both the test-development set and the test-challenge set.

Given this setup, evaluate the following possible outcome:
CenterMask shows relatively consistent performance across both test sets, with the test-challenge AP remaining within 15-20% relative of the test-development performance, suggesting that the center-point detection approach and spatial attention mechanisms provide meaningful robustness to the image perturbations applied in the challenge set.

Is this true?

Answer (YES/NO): NO